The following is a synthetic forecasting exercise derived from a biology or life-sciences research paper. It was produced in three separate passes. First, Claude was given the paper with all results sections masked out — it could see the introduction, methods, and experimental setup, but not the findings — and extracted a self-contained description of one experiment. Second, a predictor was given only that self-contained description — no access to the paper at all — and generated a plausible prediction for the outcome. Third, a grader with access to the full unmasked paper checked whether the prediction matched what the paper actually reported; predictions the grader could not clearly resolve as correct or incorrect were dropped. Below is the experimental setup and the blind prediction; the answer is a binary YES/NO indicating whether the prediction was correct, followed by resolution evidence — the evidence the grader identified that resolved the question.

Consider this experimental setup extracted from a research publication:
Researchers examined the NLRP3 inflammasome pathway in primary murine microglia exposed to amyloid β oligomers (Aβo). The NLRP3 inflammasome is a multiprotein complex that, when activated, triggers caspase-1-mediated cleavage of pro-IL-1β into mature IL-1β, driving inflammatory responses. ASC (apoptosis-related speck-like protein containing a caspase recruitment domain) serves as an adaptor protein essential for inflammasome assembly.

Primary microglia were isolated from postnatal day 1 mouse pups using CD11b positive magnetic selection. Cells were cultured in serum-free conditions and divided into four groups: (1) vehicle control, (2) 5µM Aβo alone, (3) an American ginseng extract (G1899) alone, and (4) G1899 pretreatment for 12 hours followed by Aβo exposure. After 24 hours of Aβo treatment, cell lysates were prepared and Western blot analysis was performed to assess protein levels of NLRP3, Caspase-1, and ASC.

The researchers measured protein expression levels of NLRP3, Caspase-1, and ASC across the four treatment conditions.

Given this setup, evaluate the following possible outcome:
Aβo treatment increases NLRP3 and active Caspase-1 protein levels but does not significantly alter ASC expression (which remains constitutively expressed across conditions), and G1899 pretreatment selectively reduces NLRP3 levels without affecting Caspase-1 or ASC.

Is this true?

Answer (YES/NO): NO